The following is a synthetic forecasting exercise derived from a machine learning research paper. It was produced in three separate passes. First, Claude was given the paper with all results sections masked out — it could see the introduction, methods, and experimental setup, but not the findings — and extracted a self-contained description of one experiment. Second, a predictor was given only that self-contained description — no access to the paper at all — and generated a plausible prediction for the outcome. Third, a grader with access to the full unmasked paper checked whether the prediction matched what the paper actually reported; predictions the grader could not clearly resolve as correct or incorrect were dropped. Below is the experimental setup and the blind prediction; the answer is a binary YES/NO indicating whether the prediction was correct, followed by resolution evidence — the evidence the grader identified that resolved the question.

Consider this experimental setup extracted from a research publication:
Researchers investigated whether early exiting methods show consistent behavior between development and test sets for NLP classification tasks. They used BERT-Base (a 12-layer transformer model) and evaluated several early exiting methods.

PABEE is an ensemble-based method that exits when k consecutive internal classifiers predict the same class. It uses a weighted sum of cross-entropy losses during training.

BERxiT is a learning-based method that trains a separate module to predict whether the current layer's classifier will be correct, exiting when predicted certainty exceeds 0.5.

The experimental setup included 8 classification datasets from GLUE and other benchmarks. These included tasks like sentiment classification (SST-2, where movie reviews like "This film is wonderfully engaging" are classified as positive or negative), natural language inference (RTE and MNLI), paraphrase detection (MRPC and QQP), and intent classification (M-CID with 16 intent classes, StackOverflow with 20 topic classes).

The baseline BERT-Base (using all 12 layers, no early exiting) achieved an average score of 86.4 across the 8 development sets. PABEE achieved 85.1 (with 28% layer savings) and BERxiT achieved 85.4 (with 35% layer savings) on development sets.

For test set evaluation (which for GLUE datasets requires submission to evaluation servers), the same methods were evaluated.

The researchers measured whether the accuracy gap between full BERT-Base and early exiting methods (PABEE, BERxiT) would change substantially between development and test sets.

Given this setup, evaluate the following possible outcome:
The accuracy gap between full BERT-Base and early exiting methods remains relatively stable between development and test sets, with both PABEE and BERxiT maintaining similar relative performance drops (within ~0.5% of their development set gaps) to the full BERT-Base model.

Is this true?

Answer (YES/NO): YES